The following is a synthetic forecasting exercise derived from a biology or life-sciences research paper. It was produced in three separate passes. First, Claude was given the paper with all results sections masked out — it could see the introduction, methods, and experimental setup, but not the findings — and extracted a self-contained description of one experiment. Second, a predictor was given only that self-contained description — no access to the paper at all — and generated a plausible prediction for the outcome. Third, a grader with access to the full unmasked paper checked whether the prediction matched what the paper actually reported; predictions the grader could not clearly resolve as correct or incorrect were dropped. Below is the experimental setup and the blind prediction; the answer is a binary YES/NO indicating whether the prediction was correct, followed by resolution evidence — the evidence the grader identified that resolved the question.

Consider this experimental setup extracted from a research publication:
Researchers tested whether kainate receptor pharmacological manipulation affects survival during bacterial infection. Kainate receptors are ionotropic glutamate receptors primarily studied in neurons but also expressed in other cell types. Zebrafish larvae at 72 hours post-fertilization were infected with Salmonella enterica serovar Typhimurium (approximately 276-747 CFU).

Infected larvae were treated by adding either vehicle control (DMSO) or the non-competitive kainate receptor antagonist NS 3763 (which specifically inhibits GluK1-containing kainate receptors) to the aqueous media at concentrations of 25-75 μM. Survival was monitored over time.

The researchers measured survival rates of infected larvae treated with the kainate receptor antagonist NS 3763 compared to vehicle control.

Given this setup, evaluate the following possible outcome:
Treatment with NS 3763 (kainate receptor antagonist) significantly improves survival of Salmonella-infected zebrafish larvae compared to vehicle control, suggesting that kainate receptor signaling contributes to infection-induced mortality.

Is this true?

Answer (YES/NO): YES